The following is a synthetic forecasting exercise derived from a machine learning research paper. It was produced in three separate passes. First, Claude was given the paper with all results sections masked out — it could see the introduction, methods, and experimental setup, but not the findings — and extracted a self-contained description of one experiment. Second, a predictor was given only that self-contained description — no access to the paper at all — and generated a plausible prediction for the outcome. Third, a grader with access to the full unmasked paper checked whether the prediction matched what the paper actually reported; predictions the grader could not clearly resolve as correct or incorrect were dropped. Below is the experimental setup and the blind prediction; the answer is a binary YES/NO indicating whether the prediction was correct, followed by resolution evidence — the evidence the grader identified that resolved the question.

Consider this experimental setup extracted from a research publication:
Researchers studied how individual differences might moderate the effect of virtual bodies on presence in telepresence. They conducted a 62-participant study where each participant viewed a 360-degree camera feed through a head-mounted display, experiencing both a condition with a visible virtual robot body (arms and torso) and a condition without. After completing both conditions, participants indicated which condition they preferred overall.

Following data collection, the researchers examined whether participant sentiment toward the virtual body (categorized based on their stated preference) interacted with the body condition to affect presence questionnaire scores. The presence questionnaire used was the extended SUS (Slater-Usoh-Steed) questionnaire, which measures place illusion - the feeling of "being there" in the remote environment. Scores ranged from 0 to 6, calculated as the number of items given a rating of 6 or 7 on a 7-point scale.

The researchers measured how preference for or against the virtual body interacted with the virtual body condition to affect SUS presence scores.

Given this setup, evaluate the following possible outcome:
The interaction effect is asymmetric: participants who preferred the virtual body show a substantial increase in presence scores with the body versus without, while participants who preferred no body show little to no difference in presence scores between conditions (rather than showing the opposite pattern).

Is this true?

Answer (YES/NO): NO